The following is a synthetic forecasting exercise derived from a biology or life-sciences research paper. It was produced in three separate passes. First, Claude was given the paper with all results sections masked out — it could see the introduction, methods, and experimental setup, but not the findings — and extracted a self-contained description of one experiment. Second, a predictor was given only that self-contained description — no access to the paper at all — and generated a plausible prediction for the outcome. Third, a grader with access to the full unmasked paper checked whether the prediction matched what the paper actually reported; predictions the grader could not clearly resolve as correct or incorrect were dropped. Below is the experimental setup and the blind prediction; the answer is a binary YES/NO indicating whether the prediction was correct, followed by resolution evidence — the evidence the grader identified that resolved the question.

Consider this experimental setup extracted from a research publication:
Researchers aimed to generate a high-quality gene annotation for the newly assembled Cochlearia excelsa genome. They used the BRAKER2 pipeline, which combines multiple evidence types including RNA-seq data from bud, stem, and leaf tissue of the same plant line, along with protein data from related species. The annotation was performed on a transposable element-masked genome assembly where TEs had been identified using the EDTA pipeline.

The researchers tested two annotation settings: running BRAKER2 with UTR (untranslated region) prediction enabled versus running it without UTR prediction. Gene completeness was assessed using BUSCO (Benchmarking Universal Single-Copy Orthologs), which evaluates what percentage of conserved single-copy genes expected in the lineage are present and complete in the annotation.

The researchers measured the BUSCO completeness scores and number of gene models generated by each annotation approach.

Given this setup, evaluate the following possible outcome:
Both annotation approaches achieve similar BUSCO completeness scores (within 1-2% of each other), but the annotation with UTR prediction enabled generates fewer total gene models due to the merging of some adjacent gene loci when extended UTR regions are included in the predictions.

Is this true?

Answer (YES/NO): NO